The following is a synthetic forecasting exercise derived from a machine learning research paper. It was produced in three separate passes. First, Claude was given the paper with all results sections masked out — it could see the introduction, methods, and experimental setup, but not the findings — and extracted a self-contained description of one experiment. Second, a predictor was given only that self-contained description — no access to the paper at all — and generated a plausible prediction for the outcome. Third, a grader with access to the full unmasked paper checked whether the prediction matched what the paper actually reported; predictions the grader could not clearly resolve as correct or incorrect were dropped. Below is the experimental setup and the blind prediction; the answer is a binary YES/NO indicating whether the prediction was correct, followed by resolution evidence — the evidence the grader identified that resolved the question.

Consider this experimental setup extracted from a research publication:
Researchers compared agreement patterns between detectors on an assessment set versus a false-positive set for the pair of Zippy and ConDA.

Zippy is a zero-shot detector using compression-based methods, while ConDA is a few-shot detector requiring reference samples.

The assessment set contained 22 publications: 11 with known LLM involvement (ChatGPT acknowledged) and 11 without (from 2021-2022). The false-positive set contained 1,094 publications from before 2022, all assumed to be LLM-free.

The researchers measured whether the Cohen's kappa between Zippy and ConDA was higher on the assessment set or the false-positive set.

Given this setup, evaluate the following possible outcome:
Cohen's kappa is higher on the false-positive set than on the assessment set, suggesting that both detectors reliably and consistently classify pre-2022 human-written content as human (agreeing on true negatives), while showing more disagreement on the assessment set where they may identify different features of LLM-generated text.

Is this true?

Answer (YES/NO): YES